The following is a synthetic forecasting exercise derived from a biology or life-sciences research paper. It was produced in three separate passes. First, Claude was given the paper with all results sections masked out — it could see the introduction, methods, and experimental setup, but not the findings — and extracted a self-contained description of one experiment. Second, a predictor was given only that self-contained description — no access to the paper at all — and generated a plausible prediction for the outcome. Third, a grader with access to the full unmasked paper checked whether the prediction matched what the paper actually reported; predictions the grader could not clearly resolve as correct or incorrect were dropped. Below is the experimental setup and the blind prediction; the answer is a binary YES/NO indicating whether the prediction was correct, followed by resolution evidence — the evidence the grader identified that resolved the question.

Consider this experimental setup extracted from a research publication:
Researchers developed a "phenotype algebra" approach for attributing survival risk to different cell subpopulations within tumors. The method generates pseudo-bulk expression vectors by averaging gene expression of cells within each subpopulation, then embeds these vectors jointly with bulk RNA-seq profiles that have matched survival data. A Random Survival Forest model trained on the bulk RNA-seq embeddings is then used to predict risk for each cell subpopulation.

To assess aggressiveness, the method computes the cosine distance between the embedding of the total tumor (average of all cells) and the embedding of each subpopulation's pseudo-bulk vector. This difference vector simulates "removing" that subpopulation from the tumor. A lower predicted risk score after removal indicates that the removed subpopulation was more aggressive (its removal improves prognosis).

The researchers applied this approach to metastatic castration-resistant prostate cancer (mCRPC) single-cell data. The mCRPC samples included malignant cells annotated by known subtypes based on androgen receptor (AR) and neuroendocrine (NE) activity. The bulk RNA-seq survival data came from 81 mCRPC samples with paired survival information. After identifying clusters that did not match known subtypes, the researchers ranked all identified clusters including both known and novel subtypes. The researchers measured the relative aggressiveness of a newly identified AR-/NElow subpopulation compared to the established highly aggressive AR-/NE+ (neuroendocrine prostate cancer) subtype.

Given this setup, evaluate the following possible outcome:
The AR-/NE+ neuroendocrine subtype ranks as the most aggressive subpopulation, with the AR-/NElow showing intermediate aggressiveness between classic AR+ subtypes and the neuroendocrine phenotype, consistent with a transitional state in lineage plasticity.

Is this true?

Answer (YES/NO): NO